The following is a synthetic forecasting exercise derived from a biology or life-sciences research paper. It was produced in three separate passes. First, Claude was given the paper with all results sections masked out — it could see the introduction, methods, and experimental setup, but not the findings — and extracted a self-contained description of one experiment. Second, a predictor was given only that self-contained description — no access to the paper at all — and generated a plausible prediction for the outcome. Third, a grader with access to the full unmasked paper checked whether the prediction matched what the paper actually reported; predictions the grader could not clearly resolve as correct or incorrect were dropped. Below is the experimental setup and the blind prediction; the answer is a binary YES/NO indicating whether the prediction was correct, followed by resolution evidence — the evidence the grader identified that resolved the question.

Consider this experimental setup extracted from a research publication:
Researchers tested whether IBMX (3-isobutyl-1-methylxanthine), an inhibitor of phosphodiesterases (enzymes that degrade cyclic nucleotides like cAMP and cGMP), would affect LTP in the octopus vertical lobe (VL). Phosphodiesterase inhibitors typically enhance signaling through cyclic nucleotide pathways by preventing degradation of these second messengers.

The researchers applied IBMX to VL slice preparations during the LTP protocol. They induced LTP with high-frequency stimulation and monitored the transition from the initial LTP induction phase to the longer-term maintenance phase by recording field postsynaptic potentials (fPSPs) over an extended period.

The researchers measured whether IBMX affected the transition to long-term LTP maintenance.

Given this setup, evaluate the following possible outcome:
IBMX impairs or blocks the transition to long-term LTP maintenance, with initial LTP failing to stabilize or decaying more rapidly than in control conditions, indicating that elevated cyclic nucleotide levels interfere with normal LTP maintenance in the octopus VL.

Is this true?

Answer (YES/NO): YES